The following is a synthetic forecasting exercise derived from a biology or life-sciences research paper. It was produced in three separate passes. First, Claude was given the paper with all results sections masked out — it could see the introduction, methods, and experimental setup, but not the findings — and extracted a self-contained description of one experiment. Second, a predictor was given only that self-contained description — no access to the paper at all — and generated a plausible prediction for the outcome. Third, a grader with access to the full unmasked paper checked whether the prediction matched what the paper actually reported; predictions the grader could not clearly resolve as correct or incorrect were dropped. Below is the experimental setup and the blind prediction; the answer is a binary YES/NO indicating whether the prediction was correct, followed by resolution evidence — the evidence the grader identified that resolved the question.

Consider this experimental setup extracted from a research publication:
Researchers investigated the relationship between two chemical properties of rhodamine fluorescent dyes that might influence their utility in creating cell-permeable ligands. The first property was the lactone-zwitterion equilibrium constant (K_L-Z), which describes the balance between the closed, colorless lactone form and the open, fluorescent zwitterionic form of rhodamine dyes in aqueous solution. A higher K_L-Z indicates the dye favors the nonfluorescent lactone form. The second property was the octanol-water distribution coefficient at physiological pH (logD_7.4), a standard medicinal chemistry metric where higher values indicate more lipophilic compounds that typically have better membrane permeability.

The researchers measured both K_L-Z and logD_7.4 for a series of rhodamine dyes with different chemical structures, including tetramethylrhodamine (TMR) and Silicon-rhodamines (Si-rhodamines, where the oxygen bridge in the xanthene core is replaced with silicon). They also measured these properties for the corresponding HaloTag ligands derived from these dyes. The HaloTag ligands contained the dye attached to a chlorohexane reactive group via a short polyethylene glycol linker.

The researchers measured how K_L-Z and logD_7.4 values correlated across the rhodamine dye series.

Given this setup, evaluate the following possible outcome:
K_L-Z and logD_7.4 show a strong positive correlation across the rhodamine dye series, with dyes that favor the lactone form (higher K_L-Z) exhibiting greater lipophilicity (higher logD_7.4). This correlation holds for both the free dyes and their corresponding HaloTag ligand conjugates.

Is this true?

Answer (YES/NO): NO